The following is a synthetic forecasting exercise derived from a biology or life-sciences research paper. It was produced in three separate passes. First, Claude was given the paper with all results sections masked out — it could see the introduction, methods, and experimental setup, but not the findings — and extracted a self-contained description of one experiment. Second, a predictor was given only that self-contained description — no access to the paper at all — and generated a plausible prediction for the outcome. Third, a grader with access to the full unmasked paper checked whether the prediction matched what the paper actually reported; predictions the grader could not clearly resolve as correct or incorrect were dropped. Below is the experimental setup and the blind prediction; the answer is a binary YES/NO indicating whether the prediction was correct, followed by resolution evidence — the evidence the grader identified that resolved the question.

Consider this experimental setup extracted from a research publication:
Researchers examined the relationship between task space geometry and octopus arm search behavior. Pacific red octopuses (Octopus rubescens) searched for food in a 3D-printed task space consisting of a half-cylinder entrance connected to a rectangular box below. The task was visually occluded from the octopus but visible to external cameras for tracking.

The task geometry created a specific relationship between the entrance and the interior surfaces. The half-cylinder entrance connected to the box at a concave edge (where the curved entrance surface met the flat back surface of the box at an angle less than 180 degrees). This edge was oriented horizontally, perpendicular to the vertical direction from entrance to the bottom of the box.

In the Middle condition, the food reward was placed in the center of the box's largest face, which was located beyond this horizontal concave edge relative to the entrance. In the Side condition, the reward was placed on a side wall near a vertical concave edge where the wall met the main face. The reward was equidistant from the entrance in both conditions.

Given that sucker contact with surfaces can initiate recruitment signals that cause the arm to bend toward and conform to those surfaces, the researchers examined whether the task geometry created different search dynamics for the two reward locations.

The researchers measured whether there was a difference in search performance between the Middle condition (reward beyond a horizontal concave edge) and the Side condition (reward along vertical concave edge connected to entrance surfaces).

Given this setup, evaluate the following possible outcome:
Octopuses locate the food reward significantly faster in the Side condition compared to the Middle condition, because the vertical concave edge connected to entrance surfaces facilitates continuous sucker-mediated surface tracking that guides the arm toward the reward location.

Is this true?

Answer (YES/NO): YES